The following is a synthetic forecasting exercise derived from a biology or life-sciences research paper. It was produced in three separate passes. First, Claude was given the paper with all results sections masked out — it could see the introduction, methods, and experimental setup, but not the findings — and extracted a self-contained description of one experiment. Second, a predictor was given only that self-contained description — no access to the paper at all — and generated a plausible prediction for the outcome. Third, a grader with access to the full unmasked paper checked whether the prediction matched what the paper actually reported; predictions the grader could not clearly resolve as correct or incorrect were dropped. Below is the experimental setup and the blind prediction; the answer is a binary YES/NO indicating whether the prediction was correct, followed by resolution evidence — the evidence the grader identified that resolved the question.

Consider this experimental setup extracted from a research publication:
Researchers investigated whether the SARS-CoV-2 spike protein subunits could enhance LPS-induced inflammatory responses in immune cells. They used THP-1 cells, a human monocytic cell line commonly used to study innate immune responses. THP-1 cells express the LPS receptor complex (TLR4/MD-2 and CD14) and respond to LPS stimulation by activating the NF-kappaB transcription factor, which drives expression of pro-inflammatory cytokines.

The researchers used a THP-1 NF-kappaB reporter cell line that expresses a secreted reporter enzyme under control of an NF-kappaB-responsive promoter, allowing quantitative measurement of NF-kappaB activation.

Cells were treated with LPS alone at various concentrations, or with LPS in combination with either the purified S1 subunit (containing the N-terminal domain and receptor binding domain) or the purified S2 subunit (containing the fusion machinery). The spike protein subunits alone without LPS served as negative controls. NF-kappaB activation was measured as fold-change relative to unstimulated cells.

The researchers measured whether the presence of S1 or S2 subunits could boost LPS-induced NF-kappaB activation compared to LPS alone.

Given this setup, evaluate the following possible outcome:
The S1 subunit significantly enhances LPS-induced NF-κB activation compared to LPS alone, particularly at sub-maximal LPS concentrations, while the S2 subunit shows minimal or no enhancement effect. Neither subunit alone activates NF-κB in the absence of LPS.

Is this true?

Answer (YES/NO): NO